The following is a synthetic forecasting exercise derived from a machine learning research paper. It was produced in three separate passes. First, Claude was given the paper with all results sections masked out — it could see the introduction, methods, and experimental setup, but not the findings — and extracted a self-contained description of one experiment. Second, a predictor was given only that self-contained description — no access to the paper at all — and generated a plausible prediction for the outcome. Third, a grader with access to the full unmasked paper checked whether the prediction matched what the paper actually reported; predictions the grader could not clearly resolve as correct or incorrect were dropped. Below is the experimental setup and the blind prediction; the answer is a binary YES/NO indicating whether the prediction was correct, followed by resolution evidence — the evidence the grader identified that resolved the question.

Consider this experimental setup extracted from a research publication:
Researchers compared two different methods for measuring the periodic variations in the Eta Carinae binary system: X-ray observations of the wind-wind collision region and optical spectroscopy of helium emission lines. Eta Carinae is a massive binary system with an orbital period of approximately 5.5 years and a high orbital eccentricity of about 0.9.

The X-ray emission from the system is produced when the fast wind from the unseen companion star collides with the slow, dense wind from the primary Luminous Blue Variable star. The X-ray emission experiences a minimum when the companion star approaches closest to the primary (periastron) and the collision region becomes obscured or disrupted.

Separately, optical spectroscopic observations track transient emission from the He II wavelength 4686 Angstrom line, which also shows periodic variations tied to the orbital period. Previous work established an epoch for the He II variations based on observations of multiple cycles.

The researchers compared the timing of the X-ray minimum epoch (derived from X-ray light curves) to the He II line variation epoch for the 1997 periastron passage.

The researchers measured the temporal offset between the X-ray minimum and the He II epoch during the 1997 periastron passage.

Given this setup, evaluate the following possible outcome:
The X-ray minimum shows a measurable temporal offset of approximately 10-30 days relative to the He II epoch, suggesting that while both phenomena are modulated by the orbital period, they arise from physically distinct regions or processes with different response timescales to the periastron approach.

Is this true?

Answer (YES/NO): NO